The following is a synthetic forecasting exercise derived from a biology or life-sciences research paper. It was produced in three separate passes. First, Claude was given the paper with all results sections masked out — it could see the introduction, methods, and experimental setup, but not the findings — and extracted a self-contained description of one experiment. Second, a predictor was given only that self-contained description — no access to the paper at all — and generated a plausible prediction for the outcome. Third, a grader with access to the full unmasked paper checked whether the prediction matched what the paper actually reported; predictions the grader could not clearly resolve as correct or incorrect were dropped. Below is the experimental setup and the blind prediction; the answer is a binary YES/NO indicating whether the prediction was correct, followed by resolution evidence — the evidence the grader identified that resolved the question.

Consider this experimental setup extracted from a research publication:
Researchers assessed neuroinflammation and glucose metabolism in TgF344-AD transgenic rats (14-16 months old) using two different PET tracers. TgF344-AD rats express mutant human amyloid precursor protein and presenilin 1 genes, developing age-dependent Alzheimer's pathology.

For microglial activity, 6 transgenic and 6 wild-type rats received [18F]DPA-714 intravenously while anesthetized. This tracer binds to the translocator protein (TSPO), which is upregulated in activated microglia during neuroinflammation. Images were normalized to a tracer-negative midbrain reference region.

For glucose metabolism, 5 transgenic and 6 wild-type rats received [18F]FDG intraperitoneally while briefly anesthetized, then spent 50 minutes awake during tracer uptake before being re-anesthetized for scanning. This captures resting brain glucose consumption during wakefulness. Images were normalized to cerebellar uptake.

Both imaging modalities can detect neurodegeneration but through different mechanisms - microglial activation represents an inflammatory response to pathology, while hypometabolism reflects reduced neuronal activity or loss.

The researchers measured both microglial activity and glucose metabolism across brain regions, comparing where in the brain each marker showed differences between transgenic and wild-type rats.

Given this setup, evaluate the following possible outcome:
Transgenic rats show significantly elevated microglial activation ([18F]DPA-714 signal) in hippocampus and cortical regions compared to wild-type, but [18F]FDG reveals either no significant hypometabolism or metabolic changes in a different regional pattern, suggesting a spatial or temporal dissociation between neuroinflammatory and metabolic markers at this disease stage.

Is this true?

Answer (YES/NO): YES